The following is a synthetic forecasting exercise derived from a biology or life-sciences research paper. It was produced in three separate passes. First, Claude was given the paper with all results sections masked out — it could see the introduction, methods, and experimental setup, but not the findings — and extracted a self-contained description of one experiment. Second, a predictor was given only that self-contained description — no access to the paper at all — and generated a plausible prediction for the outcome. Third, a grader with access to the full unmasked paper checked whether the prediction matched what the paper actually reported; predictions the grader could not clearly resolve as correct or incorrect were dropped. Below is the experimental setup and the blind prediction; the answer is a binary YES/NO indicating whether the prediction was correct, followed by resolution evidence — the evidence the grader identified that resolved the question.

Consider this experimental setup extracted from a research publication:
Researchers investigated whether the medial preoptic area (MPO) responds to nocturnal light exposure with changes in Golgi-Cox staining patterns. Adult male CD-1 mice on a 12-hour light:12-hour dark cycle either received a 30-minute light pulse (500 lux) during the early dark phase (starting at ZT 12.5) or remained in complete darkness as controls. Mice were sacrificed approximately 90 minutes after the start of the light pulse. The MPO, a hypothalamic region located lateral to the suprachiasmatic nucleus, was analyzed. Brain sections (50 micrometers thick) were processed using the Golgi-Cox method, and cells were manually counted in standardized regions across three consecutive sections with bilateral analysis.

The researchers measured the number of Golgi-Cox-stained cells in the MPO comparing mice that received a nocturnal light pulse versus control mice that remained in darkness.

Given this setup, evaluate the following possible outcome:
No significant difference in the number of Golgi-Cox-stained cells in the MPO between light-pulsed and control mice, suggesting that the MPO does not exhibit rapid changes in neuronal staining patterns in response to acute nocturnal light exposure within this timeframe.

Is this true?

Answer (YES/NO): NO